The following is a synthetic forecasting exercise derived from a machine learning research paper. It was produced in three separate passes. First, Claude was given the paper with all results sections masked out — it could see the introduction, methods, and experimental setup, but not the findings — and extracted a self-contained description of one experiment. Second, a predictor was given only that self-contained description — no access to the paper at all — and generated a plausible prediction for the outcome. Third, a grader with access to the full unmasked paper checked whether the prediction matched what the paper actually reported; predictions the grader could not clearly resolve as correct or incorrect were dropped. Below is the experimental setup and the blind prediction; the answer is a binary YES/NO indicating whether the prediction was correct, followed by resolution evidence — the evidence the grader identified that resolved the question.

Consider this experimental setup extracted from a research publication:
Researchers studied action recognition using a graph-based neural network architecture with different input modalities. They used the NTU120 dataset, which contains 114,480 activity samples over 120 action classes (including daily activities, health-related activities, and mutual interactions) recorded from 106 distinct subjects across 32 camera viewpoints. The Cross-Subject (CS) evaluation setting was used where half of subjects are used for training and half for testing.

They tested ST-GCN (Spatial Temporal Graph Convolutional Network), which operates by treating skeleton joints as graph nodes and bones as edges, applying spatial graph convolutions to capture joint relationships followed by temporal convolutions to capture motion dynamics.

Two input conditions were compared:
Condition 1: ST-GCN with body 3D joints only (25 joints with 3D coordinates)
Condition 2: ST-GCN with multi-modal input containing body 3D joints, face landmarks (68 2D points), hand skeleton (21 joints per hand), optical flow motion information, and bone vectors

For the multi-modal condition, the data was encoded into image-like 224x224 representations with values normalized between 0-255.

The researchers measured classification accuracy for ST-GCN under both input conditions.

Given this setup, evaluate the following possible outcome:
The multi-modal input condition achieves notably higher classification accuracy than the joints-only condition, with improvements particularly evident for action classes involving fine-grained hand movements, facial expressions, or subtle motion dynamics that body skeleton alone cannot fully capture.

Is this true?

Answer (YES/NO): YES